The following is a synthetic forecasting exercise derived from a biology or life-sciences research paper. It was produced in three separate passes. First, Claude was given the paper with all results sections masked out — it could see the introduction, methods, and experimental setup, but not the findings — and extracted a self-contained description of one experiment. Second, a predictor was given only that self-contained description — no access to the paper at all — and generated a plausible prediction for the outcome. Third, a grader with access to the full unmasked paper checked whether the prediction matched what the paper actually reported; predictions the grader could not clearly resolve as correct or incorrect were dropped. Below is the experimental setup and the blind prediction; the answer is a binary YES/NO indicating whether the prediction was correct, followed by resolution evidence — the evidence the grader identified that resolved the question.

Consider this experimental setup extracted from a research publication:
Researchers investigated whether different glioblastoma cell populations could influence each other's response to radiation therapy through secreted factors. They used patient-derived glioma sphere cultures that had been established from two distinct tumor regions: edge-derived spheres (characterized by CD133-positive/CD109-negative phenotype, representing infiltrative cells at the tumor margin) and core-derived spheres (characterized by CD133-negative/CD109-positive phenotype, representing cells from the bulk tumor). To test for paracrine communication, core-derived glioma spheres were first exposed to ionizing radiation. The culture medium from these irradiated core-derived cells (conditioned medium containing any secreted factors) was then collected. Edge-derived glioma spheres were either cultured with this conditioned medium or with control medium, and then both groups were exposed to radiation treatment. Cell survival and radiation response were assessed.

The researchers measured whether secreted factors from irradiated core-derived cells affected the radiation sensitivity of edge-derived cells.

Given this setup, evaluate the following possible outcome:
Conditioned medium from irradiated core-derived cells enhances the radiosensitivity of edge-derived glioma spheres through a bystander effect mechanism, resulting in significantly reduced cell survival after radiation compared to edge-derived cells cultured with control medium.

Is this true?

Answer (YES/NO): NO